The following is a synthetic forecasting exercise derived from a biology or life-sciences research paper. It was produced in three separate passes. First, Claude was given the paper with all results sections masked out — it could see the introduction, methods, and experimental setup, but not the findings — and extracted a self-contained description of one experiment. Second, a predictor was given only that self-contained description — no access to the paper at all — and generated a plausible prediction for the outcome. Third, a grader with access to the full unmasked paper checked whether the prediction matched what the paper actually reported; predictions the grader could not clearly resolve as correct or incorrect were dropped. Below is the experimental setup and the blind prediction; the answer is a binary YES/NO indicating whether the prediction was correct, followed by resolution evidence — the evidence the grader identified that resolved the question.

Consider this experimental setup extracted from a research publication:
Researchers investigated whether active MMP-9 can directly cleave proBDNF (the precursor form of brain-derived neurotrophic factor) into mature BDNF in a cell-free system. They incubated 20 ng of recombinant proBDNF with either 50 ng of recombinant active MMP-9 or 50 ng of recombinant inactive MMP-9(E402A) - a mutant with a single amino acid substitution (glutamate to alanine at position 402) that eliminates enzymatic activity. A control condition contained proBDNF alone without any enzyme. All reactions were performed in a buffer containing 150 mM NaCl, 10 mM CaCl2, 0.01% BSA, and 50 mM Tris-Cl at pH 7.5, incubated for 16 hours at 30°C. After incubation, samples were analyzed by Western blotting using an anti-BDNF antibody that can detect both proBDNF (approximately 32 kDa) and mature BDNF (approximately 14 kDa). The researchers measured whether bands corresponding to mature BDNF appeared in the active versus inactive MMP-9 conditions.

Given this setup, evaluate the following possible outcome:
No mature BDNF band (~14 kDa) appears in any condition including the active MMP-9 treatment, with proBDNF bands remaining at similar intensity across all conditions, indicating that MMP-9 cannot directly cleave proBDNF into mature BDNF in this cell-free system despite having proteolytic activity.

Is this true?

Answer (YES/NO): NO